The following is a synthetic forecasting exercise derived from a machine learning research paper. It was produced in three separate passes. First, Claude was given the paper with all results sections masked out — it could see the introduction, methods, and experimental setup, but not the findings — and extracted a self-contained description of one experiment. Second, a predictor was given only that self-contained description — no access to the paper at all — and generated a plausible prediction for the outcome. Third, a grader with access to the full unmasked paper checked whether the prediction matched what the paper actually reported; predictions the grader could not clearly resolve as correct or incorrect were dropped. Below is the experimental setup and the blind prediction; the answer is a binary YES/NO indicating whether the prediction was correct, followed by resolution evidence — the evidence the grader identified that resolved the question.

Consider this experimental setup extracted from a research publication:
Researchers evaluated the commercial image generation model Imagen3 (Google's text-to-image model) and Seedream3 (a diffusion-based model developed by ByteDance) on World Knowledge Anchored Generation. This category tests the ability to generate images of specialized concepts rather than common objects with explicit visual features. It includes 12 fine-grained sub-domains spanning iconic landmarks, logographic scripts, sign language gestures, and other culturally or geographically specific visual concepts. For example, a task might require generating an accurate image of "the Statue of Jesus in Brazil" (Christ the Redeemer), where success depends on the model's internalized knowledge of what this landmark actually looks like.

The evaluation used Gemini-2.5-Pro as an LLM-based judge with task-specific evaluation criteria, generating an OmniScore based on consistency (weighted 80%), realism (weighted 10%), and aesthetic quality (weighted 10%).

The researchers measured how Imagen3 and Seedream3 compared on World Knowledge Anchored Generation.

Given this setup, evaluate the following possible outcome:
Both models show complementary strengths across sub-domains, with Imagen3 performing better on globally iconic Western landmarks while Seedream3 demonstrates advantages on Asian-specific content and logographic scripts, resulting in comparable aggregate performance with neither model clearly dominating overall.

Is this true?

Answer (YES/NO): NO